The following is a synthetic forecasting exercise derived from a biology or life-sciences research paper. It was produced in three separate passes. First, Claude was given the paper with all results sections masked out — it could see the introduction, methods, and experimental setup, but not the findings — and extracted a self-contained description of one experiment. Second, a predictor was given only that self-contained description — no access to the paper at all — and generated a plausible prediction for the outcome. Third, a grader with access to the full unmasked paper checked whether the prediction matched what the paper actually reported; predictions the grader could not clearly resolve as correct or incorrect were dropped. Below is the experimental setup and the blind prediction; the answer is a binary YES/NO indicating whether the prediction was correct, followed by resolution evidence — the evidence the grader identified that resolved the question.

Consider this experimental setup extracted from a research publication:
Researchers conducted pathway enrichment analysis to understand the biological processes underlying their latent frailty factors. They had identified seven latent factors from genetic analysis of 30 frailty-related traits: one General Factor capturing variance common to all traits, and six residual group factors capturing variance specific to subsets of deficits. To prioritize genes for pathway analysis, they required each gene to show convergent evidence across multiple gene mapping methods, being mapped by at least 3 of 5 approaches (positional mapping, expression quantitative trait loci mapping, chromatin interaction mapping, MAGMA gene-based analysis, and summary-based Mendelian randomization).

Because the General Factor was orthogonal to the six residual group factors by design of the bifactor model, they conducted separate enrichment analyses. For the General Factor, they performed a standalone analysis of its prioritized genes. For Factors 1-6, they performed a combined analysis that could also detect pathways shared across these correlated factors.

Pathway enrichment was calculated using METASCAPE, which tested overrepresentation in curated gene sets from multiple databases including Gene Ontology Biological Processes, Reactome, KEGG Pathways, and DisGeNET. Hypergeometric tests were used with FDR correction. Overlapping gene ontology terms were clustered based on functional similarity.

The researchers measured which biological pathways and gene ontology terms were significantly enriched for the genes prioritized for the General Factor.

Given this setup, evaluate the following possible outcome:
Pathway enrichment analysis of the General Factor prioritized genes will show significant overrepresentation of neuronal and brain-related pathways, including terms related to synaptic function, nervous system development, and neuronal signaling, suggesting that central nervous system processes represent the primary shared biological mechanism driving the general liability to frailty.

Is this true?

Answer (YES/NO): NO